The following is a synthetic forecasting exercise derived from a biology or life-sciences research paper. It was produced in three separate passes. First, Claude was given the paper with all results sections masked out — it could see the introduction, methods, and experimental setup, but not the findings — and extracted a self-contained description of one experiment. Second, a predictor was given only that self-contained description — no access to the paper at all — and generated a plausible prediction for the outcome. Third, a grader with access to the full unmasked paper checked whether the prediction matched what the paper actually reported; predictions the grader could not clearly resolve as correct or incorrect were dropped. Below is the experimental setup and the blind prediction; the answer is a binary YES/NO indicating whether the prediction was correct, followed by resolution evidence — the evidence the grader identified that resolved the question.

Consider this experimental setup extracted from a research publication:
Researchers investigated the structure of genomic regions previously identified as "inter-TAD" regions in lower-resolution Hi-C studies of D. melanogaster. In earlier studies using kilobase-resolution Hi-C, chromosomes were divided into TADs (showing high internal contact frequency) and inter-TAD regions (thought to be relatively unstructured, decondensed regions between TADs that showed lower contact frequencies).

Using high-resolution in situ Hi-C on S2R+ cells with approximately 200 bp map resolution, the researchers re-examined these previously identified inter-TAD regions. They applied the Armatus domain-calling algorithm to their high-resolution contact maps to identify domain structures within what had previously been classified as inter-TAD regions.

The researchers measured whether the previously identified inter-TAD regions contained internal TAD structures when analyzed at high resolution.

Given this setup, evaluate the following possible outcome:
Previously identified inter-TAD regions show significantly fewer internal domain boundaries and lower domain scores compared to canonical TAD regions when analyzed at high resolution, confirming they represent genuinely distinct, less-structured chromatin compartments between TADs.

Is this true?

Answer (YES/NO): NO